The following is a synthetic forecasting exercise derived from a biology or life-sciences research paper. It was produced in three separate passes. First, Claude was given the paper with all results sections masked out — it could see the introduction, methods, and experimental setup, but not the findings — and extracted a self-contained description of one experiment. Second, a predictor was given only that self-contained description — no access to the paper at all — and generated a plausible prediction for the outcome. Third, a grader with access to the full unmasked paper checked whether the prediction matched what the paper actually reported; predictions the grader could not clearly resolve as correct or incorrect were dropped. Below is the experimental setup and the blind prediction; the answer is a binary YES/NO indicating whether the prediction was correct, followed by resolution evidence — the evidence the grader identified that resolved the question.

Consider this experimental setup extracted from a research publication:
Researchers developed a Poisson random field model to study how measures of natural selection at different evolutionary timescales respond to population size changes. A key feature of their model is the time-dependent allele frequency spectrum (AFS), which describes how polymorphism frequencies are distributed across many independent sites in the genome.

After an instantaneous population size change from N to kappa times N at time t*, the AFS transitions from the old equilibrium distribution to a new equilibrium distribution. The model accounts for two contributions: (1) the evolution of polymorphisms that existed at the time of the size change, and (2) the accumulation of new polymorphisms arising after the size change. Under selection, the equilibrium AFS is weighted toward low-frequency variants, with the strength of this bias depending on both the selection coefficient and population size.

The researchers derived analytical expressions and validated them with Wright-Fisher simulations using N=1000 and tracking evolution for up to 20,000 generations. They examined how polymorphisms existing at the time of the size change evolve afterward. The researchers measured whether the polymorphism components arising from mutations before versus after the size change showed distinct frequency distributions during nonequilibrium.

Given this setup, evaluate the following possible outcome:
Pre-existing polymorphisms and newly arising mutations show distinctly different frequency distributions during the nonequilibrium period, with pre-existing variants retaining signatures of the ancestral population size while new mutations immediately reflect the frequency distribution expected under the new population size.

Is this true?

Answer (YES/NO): YES